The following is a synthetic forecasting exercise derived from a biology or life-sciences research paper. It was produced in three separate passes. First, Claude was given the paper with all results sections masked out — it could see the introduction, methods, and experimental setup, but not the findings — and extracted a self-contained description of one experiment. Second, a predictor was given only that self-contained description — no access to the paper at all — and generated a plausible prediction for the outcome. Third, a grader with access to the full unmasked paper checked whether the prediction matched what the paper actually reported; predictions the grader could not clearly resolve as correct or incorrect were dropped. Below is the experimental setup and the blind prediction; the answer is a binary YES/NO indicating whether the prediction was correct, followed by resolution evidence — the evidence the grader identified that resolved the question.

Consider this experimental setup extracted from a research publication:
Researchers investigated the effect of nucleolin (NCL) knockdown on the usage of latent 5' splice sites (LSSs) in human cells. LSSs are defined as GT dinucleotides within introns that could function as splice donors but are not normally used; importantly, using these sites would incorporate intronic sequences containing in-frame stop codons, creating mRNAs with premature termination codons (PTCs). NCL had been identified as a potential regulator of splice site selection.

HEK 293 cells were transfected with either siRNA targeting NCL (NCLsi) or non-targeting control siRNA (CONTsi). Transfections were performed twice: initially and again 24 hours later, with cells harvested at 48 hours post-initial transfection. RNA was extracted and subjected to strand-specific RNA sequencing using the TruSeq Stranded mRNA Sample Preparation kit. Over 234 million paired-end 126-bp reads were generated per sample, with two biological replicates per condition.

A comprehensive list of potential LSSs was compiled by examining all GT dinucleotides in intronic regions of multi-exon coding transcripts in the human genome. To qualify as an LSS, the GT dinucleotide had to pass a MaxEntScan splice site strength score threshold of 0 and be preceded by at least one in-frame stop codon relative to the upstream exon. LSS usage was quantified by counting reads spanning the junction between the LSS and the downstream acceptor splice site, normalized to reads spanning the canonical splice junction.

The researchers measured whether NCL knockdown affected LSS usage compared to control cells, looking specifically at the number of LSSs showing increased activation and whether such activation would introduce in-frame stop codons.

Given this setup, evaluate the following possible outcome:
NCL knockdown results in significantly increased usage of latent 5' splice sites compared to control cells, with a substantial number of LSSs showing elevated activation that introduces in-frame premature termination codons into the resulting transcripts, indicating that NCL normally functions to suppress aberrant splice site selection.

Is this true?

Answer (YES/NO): YES